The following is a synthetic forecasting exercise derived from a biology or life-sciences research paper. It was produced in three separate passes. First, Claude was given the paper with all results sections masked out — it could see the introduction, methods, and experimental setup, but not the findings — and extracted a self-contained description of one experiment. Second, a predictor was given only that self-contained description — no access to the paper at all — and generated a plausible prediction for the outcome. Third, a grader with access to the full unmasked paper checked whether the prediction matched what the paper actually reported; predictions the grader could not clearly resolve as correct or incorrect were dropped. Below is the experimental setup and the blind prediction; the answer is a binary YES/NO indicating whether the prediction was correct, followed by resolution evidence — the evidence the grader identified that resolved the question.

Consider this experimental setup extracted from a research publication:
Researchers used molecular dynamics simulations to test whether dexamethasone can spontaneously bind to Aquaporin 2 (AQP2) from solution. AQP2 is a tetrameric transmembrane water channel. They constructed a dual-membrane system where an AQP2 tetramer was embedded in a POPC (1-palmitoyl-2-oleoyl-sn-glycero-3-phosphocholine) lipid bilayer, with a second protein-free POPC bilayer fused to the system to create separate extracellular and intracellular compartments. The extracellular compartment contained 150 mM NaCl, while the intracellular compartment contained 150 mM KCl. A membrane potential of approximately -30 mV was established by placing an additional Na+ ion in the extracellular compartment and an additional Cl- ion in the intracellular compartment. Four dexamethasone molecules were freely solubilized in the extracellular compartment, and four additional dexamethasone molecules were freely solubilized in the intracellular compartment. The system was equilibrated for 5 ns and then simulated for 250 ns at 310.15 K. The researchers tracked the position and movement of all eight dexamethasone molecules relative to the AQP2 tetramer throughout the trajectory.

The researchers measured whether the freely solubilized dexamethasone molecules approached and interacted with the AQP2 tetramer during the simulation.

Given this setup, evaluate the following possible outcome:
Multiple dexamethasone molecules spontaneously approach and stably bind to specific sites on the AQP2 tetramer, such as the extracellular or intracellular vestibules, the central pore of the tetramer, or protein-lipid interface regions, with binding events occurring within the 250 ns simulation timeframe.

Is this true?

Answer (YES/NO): YES